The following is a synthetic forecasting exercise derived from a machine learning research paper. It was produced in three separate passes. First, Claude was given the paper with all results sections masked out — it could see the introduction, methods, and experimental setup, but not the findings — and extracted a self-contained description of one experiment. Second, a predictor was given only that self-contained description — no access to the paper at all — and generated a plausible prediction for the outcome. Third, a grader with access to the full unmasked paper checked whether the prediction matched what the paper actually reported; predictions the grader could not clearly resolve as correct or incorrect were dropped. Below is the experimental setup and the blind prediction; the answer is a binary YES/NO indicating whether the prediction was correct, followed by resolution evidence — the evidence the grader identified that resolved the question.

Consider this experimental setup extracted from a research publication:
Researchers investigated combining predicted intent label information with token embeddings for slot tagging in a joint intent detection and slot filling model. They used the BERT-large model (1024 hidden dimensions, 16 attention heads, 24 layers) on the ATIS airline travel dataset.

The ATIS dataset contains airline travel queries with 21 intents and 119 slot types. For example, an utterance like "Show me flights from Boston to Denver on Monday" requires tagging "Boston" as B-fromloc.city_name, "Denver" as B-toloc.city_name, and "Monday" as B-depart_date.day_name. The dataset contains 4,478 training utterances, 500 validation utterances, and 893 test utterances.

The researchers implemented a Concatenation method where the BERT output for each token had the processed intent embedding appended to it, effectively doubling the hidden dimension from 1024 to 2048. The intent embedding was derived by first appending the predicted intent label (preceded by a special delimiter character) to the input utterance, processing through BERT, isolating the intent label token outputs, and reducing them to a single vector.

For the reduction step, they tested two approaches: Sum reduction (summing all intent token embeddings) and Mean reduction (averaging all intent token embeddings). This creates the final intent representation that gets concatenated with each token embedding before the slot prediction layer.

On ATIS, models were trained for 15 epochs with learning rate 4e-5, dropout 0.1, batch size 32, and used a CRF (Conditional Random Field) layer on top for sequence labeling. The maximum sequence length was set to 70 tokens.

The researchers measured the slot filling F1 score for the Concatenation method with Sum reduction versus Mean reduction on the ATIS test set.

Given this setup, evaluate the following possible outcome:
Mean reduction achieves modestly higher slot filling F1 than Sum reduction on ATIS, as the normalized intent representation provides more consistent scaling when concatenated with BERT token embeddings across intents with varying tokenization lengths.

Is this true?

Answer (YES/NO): YES